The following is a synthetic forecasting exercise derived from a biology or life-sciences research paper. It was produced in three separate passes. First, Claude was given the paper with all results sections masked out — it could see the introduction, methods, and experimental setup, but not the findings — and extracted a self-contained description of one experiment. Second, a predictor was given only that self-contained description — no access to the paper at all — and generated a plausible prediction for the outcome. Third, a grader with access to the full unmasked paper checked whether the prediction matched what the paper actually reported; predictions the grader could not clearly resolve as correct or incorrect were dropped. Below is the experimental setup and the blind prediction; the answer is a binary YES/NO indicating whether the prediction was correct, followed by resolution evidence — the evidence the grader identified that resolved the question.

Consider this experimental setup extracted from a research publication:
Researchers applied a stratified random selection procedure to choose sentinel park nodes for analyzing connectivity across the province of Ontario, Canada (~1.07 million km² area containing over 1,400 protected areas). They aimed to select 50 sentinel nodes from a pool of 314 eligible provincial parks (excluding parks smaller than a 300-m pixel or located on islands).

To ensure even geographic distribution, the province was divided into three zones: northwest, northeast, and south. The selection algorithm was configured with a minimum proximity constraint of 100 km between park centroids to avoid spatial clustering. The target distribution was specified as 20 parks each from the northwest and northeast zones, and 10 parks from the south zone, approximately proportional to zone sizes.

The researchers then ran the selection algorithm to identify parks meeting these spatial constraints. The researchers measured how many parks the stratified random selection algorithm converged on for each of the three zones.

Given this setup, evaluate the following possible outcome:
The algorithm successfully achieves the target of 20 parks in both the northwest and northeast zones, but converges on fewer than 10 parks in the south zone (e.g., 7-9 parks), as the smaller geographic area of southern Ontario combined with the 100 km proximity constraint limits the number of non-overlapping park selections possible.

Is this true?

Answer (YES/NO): NO